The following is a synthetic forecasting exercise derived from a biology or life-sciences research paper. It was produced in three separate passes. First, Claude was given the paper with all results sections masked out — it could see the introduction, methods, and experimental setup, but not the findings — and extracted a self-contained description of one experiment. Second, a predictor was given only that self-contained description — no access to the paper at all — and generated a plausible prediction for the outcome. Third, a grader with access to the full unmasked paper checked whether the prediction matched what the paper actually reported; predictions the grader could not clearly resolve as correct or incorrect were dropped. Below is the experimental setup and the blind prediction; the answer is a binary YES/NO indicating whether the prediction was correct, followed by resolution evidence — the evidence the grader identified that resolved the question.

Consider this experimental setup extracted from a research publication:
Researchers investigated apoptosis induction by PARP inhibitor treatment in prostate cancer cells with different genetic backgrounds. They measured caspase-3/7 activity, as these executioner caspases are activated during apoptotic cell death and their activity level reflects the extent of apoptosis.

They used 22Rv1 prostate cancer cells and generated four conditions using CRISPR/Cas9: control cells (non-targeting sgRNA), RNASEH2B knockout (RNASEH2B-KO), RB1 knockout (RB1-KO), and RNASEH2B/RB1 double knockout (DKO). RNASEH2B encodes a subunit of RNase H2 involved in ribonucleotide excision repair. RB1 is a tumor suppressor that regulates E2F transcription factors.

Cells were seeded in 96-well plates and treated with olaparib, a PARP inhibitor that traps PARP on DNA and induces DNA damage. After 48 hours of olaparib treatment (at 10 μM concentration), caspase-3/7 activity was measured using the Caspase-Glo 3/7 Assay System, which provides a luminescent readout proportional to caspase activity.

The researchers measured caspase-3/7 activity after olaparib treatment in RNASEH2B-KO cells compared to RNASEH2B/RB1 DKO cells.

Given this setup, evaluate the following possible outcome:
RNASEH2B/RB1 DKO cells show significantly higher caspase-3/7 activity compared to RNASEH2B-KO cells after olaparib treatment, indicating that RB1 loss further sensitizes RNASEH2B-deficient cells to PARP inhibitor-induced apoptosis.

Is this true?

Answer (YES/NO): NO